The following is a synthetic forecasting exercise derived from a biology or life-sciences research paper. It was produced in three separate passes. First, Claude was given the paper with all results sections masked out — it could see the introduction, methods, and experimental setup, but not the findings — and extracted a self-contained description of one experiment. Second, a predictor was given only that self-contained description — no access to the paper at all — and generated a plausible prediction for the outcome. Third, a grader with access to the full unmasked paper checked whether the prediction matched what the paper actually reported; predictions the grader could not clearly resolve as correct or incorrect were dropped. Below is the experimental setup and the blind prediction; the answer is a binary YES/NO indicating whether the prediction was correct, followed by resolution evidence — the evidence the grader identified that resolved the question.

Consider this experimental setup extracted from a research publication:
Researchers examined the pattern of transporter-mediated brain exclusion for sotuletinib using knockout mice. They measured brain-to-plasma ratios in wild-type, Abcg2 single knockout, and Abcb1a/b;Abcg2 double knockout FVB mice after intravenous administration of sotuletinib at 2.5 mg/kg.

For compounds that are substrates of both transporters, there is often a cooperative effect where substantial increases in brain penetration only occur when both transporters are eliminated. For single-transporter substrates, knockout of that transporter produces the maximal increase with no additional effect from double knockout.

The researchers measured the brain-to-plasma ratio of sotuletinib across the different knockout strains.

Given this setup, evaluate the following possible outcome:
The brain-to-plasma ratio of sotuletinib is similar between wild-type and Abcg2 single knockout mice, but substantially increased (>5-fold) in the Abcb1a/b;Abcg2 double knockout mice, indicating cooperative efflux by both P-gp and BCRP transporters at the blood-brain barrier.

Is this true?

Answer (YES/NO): NO